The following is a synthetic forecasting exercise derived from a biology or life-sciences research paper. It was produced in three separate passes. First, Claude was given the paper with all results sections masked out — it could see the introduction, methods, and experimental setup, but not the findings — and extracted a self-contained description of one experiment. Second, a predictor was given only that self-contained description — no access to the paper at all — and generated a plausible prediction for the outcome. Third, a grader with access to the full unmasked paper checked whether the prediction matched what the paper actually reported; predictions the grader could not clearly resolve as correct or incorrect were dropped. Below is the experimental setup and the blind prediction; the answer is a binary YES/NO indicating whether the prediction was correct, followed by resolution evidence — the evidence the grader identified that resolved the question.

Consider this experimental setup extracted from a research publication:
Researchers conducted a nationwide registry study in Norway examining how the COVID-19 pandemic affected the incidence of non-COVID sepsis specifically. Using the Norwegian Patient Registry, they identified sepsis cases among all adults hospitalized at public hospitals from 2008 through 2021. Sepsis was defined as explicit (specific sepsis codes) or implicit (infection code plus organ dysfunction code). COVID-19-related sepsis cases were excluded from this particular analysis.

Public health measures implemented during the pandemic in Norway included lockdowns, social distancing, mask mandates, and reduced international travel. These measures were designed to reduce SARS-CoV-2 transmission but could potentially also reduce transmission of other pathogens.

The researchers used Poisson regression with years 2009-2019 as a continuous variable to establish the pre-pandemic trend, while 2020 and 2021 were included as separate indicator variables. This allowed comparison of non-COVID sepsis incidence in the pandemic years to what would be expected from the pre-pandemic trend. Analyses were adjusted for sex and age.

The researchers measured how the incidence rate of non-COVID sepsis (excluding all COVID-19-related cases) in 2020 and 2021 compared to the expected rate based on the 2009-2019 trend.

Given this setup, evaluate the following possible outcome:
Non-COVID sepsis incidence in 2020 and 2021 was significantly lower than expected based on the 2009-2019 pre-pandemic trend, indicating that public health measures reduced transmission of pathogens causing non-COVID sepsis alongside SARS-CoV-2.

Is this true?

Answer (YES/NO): YES